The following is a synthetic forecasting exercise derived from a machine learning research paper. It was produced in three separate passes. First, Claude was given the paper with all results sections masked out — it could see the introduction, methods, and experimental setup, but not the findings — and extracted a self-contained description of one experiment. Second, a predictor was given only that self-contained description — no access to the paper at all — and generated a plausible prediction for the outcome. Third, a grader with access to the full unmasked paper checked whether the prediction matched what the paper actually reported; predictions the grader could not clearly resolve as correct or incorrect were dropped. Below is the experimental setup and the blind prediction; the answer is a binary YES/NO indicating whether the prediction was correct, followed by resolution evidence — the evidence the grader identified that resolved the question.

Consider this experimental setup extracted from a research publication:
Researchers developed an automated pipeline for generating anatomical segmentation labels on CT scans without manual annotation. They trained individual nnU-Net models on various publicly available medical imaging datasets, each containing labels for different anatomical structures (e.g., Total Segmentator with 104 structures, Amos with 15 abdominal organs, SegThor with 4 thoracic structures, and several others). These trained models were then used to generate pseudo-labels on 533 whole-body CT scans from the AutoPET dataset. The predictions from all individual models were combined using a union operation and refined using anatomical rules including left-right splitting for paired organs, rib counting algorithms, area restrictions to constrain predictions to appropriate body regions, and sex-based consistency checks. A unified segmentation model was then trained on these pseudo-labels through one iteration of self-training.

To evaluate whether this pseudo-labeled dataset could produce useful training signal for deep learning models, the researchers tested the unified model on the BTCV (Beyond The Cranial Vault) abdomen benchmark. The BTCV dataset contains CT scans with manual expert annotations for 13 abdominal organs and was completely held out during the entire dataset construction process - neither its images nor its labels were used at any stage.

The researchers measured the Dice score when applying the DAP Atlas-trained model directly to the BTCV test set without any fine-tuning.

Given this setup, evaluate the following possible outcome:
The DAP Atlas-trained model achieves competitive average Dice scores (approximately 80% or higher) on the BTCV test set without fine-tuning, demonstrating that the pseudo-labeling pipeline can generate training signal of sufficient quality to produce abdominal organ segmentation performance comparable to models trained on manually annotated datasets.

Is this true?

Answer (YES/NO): YES